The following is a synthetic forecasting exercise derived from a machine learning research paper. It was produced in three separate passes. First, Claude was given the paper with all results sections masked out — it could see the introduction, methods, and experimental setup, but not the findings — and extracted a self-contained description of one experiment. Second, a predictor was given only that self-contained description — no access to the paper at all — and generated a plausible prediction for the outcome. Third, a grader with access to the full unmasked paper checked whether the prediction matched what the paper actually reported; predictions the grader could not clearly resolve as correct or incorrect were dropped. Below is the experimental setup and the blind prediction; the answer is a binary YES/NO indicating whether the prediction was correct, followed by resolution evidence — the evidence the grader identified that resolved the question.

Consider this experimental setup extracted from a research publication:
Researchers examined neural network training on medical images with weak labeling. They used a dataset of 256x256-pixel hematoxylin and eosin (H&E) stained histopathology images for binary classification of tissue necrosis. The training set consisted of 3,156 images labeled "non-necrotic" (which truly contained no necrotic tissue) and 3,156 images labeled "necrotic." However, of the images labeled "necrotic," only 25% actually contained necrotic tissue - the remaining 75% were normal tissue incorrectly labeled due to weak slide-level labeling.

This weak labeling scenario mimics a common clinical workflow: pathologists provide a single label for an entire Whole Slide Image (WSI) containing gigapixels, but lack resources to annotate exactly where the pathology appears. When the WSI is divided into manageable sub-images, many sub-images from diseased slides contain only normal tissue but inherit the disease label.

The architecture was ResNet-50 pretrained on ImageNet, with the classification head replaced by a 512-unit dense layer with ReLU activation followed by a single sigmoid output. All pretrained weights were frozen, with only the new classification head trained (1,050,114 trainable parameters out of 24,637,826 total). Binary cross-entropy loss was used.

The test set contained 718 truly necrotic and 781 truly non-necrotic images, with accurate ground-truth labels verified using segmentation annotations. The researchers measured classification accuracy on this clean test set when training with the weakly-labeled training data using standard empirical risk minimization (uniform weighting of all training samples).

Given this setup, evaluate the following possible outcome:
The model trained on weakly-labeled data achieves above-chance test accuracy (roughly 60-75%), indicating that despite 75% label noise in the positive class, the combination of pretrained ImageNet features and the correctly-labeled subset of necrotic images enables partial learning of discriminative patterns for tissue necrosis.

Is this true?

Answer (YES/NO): YES